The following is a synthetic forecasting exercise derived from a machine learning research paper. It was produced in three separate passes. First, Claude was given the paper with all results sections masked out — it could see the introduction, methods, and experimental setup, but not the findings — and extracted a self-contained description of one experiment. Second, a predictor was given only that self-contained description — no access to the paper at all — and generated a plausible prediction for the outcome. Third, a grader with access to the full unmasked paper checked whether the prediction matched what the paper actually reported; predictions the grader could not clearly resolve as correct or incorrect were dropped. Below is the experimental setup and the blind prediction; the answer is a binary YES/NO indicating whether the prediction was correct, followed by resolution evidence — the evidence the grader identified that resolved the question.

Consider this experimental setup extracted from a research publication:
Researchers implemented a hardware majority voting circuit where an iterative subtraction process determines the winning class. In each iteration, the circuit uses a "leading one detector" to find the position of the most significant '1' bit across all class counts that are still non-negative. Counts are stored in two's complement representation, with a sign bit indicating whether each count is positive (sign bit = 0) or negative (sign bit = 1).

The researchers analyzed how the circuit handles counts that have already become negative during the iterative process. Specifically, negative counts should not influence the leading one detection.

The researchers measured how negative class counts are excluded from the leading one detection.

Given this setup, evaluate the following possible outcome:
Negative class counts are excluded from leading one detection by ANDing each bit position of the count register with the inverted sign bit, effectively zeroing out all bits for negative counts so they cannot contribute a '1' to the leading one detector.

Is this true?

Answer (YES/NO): YES